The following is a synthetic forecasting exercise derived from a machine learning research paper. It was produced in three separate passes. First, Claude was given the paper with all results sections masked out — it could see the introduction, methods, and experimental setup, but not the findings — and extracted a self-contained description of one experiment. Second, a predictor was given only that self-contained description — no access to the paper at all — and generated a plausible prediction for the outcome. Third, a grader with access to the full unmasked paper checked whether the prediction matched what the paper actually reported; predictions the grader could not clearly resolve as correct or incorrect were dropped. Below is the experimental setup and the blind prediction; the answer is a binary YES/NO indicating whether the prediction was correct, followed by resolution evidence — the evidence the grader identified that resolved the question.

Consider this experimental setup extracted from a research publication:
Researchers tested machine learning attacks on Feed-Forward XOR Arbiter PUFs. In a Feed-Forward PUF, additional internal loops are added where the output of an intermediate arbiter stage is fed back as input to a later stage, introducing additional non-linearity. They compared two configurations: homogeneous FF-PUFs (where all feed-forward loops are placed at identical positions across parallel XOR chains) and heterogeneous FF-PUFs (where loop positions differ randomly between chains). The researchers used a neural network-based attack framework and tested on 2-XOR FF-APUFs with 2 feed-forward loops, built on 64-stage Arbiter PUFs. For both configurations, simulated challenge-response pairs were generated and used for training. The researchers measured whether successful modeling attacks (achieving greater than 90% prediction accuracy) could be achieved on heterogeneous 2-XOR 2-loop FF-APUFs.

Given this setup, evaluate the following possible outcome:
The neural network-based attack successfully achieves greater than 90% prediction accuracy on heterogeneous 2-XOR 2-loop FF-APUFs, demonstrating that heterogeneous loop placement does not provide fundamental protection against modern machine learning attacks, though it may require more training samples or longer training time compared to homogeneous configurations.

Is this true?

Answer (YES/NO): YES